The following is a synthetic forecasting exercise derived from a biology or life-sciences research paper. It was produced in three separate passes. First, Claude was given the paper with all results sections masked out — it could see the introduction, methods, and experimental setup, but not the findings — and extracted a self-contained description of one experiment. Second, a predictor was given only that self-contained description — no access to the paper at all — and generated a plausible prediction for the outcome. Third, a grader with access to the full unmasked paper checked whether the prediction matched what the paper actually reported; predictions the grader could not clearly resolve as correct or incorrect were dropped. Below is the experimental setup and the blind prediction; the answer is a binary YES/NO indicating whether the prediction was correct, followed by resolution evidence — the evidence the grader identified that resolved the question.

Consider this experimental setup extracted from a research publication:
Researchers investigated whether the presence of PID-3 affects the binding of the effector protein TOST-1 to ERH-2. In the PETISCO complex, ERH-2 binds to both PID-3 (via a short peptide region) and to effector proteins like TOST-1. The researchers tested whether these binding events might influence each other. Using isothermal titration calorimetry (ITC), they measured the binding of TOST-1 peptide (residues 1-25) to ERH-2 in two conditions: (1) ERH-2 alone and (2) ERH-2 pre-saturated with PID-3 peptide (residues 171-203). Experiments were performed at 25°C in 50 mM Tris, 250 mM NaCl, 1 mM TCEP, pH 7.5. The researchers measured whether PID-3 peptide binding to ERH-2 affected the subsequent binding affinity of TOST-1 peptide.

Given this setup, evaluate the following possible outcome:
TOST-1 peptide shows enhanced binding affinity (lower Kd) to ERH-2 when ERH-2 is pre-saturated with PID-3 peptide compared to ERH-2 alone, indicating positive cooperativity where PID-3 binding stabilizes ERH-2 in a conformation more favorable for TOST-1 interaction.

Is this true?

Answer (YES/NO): NO